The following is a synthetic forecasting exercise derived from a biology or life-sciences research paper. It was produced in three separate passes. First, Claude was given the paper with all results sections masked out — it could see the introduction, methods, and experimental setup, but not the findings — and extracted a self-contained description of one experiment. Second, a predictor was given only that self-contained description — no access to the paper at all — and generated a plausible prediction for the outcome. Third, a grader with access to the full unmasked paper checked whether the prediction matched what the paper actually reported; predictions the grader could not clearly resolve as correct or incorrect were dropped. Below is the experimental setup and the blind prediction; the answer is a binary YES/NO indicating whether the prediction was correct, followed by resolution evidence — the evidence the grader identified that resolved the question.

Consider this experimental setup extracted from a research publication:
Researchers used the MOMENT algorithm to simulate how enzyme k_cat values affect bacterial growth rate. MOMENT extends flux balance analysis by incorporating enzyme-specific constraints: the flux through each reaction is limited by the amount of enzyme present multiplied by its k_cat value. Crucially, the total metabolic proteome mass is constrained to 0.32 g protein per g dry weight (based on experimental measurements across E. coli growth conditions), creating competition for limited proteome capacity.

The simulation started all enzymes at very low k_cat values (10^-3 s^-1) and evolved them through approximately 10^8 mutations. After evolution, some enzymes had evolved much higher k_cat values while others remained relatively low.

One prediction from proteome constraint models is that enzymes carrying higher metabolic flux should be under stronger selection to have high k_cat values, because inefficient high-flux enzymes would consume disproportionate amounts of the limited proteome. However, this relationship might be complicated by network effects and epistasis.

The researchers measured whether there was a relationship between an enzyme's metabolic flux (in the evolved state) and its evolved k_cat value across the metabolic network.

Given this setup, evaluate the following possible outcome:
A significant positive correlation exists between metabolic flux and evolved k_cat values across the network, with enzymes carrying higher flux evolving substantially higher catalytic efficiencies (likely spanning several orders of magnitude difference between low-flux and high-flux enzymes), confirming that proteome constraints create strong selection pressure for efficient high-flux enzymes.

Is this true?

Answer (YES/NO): YES